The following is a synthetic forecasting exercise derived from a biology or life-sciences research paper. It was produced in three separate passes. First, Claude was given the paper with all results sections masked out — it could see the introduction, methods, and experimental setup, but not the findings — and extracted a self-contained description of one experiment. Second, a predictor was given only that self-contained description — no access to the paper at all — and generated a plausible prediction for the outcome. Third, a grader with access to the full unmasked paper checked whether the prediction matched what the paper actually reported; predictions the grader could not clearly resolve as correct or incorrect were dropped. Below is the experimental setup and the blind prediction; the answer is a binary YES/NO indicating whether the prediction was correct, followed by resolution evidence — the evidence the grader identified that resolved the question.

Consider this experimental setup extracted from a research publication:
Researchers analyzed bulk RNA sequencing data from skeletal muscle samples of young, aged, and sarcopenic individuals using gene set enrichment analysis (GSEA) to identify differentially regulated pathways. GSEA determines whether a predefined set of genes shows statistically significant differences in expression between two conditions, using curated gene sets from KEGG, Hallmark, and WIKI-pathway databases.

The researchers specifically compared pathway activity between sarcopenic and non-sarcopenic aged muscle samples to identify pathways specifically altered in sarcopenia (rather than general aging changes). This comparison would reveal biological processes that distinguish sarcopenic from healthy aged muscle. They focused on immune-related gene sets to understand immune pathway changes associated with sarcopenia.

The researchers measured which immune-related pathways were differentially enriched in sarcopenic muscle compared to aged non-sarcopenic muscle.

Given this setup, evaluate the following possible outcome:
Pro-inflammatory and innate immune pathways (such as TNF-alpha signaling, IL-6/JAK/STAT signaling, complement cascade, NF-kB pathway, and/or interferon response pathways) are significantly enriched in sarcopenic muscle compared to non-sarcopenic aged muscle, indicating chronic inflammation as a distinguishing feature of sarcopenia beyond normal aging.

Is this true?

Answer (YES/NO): YES